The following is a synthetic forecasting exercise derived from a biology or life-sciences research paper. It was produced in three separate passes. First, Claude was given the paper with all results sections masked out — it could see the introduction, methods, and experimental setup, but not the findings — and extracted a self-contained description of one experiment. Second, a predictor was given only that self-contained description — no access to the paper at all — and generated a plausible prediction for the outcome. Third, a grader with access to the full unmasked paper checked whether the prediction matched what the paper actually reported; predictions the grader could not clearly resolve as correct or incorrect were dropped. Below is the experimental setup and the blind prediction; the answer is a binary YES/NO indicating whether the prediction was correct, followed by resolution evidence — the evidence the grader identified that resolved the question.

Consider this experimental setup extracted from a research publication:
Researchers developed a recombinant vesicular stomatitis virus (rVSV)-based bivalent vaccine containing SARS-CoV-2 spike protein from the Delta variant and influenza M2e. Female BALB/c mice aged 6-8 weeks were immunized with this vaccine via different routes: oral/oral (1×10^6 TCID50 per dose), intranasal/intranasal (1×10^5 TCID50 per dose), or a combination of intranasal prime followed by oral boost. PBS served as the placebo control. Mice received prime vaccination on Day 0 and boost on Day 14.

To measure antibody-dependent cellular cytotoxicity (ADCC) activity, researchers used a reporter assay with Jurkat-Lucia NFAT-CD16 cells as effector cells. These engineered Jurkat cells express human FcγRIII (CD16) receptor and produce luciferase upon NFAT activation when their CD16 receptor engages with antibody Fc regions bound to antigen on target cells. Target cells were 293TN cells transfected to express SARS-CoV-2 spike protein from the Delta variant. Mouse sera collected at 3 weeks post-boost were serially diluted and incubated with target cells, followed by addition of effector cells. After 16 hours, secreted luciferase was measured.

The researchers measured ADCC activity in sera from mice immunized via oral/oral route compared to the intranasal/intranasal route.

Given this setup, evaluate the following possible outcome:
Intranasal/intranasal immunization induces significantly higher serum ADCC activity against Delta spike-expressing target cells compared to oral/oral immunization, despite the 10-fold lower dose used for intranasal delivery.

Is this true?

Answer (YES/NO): NO